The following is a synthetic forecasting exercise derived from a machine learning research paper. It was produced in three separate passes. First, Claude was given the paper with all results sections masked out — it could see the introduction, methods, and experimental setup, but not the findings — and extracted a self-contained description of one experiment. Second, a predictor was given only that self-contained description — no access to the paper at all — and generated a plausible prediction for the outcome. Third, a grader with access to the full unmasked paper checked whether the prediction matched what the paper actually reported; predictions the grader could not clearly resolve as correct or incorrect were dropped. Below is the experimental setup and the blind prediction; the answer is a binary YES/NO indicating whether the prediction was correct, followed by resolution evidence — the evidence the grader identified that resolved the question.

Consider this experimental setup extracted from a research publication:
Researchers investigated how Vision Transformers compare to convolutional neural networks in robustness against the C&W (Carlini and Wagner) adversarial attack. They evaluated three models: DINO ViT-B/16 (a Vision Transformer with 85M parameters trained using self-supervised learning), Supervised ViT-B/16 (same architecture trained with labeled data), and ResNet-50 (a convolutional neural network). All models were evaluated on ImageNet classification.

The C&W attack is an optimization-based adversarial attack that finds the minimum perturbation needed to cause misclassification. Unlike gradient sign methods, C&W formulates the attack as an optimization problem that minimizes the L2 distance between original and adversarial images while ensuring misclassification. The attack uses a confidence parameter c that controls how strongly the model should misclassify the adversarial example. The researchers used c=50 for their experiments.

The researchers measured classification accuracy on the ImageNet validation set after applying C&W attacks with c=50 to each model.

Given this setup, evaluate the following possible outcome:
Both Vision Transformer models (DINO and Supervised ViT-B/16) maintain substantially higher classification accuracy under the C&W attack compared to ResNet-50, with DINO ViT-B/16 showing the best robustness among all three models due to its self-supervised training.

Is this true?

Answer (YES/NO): NO